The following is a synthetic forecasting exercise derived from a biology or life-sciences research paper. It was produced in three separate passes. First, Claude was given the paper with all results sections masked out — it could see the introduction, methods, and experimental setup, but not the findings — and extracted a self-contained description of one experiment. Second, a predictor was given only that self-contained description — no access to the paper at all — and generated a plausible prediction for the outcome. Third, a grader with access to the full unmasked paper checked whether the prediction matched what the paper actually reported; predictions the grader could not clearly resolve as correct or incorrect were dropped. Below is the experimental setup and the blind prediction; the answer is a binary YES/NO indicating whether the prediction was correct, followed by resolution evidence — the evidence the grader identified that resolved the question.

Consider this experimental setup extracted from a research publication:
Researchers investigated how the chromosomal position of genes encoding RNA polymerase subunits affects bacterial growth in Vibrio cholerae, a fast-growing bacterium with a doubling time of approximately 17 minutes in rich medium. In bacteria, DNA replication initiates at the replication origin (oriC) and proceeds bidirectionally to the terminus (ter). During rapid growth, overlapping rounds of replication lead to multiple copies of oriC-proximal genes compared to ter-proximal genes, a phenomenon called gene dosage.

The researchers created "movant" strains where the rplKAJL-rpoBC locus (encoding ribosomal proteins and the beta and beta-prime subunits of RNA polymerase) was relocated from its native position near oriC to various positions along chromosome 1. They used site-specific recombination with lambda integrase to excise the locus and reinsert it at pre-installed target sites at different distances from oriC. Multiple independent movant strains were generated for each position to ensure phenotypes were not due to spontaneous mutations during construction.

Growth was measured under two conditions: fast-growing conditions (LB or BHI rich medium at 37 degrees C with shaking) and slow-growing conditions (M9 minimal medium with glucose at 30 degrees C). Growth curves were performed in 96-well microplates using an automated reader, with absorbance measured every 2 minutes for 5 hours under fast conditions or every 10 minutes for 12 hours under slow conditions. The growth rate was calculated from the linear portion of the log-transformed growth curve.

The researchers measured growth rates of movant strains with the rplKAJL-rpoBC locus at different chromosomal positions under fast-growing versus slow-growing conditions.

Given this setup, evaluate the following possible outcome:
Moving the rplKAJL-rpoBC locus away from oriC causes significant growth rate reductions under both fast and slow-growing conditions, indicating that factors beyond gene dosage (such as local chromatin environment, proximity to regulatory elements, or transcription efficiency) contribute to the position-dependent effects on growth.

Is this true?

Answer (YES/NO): NO